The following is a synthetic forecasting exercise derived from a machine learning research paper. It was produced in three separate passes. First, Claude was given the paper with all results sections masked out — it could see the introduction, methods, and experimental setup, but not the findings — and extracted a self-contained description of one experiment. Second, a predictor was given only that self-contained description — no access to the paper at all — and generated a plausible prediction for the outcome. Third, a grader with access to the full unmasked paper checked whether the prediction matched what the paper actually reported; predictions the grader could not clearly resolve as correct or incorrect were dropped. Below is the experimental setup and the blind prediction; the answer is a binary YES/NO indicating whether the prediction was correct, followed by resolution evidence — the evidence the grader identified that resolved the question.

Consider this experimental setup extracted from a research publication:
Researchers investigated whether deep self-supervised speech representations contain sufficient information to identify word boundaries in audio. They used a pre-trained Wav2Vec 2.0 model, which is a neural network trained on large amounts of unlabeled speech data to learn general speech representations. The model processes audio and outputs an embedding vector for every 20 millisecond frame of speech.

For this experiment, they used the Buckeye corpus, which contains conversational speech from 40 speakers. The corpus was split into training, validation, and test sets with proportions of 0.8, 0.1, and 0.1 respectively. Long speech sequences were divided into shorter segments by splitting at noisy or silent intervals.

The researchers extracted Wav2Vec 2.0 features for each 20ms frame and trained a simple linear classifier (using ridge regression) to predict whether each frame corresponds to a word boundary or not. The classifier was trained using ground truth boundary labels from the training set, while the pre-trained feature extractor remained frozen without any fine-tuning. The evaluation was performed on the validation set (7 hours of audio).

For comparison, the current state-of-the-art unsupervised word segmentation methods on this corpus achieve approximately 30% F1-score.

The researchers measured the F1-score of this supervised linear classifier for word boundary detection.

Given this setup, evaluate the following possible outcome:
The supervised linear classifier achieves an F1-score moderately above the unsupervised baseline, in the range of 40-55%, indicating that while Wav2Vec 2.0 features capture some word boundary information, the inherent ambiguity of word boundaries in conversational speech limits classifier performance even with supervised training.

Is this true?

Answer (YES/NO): NO